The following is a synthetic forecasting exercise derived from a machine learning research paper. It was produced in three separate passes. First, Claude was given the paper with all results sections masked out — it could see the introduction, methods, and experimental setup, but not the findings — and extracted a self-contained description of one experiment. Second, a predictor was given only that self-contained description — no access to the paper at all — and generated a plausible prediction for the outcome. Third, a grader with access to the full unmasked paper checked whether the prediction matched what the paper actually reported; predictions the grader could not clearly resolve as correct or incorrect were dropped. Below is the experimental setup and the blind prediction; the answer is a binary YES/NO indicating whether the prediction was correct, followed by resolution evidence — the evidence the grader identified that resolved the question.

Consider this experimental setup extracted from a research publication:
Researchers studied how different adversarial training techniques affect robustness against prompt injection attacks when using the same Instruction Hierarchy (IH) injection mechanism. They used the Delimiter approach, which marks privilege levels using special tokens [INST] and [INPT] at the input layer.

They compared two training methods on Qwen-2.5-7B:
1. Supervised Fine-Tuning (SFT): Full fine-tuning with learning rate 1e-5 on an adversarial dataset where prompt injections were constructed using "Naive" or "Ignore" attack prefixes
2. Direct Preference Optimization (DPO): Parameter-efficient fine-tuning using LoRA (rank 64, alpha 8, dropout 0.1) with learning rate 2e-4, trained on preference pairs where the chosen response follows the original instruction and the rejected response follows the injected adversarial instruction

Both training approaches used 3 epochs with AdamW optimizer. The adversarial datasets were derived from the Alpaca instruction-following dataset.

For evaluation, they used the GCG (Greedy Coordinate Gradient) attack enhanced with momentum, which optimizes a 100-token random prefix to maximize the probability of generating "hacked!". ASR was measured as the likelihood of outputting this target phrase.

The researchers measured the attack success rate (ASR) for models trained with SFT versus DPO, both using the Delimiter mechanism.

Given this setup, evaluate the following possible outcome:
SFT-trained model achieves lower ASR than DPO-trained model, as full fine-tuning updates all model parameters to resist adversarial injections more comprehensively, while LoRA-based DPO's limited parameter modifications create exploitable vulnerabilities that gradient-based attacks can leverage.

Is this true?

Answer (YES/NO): NO